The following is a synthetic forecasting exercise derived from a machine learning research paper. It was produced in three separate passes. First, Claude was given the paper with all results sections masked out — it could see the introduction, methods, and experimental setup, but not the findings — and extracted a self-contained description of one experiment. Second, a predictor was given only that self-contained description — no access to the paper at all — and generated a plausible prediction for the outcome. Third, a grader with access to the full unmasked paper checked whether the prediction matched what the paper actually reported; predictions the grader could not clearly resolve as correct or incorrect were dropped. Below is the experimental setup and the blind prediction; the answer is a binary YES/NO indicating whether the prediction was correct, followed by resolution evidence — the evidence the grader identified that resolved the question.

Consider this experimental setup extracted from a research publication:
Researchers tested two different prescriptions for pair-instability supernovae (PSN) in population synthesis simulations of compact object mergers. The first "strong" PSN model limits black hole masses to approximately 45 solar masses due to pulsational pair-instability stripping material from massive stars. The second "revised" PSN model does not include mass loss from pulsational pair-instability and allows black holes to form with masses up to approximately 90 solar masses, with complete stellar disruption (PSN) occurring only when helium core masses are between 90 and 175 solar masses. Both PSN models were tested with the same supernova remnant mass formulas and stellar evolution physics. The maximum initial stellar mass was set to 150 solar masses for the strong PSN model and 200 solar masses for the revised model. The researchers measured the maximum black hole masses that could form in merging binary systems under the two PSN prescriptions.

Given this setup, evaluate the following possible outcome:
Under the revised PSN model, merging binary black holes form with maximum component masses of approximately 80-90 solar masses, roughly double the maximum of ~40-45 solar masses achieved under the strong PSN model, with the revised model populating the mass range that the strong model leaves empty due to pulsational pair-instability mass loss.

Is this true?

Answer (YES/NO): YES